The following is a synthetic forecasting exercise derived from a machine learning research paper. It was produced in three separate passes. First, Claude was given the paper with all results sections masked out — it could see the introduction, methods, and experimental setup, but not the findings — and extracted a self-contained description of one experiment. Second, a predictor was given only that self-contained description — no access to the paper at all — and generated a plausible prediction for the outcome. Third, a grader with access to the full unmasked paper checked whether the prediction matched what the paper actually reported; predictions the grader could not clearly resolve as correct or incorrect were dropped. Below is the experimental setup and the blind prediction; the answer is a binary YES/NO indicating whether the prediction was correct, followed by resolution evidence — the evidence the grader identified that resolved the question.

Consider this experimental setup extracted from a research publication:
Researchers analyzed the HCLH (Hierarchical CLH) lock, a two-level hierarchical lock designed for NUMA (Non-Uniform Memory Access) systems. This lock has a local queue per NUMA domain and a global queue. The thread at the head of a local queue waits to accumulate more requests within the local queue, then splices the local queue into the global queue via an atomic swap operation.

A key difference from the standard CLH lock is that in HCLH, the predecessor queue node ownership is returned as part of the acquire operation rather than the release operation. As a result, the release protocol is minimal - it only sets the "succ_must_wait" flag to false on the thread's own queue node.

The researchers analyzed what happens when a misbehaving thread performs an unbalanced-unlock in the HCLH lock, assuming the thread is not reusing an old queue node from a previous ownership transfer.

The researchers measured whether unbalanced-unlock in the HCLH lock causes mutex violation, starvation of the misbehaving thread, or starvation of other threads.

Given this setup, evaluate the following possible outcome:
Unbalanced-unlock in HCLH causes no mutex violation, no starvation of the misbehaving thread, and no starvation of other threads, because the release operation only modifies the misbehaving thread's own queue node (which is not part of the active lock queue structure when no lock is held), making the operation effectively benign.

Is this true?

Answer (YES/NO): YES